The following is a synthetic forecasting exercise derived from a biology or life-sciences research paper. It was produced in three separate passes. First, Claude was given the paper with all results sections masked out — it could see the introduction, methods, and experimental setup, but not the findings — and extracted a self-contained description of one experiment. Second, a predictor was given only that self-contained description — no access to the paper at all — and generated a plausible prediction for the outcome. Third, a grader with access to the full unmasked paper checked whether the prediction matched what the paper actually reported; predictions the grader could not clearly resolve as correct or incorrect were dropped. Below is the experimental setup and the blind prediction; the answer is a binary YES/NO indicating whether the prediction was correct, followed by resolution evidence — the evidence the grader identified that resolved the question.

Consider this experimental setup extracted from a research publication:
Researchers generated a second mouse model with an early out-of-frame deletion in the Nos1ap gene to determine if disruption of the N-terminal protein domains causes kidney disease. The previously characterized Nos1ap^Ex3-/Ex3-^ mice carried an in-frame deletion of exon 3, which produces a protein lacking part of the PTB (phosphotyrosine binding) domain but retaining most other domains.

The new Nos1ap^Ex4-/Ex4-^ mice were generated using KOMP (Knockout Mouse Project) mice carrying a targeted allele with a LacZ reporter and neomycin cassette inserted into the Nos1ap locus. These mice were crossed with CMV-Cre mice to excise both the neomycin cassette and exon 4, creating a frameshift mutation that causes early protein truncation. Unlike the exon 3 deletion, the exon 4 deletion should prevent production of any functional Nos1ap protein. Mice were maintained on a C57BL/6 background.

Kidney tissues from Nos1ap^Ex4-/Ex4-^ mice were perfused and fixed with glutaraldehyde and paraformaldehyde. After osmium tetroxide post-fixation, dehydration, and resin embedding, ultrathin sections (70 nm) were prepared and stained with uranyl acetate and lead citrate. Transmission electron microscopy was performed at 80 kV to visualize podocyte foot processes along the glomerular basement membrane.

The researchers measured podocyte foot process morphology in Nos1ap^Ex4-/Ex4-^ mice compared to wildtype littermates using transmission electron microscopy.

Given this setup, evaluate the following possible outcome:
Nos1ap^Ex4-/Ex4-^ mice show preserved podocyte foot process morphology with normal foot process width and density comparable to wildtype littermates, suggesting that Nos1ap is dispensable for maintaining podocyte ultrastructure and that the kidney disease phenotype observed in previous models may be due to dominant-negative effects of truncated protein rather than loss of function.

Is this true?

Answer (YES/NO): NO